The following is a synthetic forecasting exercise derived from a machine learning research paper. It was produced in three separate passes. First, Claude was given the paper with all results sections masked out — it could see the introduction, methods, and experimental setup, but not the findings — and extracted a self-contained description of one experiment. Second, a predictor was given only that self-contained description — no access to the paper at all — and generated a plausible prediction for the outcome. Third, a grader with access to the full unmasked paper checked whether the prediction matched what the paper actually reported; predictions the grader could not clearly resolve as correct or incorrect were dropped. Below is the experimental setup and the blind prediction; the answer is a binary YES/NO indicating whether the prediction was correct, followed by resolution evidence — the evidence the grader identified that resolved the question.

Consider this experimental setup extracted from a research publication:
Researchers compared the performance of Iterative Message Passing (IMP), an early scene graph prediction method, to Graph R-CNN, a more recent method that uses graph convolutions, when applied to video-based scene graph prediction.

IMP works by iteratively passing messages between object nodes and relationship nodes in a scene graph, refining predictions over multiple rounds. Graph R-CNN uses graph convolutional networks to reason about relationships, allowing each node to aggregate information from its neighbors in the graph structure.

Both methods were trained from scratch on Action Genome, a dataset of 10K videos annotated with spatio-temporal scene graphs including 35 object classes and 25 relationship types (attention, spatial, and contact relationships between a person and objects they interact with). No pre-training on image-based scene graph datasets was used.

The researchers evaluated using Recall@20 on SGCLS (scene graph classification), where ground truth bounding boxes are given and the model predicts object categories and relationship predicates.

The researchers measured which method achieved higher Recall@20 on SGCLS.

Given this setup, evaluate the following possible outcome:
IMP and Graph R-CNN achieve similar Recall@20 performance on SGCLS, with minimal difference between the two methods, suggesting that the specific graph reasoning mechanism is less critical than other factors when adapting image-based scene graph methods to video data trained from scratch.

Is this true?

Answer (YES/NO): NO